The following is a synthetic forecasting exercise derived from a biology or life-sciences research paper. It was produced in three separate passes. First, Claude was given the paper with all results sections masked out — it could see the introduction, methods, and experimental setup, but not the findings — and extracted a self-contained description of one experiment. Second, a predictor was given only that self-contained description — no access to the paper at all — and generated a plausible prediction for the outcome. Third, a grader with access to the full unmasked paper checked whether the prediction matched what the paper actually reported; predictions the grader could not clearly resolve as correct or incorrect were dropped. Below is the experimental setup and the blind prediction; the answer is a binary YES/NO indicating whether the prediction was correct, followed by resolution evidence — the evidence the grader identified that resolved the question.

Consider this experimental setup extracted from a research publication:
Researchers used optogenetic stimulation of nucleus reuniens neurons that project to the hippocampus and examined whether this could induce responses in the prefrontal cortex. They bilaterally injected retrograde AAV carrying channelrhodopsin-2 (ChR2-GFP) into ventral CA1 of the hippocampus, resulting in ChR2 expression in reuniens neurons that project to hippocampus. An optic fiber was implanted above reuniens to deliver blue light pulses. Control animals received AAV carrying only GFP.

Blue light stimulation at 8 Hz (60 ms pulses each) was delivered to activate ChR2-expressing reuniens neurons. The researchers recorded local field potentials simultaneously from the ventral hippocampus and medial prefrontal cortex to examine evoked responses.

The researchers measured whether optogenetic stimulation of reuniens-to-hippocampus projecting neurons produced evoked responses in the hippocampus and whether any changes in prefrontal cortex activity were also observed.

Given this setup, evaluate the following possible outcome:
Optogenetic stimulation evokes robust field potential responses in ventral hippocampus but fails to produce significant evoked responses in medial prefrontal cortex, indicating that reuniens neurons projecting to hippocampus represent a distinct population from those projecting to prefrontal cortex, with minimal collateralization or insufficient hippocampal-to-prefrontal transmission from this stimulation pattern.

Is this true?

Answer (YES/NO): NO